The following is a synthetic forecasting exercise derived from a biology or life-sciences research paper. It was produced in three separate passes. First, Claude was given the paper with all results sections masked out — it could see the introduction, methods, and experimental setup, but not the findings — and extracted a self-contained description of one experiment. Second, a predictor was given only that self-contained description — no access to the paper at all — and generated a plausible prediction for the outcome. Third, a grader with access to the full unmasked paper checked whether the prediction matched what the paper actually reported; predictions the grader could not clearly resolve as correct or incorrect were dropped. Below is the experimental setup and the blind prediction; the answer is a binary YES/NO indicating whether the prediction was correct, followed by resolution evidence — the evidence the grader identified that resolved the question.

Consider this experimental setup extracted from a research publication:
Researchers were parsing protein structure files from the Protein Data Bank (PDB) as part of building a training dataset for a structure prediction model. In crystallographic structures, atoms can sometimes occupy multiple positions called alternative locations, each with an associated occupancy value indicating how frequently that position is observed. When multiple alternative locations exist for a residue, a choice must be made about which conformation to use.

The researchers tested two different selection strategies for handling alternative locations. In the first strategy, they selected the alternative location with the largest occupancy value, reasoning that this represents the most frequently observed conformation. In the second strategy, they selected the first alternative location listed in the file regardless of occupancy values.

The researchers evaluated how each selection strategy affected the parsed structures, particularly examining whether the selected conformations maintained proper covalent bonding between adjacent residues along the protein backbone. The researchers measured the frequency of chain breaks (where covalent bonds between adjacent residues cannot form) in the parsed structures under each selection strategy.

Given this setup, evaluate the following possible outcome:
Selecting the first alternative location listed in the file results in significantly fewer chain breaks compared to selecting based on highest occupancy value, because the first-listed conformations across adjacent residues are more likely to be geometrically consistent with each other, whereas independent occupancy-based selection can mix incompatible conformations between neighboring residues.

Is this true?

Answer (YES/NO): YES